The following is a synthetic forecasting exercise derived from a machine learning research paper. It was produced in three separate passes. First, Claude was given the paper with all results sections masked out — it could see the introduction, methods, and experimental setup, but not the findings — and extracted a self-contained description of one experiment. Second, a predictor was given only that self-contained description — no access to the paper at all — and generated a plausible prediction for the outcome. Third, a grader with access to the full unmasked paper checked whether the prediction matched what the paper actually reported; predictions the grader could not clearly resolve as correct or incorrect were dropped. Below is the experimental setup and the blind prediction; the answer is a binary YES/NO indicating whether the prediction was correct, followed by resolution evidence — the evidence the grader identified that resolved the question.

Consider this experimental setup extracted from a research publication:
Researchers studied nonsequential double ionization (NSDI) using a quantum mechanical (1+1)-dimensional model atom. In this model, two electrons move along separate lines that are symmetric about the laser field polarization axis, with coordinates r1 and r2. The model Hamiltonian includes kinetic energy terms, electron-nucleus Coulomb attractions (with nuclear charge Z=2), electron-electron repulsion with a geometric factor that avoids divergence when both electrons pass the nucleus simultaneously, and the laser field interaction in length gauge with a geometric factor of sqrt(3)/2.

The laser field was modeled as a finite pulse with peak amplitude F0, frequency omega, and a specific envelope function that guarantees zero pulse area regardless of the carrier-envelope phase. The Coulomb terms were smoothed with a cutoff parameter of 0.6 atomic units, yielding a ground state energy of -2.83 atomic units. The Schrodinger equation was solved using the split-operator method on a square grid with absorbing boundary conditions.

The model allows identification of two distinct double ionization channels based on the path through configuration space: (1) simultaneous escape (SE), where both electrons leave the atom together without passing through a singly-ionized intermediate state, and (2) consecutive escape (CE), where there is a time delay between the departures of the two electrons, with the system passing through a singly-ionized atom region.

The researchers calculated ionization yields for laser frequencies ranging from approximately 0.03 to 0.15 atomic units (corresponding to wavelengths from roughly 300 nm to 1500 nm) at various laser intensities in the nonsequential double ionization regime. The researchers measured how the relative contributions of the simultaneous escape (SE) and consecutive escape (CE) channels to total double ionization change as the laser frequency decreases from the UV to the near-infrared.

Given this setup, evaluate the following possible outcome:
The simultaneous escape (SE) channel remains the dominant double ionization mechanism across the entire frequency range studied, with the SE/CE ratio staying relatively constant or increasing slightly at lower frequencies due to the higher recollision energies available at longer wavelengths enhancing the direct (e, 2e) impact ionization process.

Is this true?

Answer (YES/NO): NO